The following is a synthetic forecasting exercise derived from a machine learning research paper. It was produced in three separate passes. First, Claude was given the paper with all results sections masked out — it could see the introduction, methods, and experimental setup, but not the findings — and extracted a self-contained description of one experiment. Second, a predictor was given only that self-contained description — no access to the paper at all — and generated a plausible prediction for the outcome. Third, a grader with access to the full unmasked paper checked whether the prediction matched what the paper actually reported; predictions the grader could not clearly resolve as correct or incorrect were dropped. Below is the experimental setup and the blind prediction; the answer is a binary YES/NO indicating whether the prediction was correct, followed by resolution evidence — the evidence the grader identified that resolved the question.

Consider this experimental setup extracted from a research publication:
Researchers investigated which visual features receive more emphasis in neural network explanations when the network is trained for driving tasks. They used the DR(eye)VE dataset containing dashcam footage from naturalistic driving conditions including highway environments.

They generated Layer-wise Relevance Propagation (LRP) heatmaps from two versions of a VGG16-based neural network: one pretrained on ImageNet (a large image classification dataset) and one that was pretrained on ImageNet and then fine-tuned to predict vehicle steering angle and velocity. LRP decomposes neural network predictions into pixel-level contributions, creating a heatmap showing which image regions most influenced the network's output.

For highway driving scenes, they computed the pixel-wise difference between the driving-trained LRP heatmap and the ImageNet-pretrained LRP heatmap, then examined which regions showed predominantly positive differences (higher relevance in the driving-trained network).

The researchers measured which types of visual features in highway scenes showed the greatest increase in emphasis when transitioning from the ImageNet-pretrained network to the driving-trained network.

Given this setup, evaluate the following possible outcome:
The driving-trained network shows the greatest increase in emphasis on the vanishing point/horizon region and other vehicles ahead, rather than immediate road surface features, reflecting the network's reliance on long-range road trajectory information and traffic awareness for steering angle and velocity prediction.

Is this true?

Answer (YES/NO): NO